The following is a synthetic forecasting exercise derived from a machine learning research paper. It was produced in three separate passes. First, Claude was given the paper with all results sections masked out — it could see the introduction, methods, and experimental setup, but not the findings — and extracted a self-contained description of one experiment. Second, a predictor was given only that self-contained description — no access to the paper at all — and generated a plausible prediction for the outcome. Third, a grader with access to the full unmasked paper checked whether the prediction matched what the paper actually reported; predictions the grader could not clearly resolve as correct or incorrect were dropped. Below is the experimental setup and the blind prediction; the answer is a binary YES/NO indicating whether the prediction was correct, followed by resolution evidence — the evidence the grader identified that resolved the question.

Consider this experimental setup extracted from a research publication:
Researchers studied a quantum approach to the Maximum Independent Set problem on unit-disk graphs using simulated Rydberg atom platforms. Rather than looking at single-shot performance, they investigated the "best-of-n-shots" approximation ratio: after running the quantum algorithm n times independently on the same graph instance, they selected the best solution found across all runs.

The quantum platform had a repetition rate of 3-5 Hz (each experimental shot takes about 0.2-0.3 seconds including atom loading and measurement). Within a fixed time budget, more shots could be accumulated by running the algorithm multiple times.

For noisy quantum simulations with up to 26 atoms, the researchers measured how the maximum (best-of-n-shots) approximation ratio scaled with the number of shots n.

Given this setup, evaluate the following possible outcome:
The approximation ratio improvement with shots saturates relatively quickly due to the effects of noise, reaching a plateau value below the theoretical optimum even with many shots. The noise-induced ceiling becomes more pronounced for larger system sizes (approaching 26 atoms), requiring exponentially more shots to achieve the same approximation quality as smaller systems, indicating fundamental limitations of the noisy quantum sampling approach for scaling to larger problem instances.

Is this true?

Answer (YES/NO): NO